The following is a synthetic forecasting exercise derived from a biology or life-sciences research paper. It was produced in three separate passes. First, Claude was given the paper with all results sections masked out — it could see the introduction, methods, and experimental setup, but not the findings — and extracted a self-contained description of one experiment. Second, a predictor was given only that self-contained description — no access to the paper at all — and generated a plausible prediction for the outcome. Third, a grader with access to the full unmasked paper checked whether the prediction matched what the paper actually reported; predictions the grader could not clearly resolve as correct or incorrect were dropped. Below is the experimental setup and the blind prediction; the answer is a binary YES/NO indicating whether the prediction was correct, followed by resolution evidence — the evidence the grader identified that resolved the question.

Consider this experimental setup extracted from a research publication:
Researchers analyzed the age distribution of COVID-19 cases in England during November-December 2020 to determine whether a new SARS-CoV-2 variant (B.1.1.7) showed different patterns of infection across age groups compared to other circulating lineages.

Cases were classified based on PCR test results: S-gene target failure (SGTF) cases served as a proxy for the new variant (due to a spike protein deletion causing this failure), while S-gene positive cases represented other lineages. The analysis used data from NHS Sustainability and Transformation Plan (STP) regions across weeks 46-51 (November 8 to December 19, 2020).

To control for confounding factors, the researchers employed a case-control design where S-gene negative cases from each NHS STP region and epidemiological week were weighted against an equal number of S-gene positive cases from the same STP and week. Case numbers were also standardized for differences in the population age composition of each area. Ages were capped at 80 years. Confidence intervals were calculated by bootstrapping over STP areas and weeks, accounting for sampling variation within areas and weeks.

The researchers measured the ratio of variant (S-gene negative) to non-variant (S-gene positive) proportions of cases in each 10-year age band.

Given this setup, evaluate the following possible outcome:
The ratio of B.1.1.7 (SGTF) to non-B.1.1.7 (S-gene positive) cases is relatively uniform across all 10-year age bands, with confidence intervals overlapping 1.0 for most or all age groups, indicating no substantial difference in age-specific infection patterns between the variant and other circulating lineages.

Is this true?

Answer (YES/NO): NO